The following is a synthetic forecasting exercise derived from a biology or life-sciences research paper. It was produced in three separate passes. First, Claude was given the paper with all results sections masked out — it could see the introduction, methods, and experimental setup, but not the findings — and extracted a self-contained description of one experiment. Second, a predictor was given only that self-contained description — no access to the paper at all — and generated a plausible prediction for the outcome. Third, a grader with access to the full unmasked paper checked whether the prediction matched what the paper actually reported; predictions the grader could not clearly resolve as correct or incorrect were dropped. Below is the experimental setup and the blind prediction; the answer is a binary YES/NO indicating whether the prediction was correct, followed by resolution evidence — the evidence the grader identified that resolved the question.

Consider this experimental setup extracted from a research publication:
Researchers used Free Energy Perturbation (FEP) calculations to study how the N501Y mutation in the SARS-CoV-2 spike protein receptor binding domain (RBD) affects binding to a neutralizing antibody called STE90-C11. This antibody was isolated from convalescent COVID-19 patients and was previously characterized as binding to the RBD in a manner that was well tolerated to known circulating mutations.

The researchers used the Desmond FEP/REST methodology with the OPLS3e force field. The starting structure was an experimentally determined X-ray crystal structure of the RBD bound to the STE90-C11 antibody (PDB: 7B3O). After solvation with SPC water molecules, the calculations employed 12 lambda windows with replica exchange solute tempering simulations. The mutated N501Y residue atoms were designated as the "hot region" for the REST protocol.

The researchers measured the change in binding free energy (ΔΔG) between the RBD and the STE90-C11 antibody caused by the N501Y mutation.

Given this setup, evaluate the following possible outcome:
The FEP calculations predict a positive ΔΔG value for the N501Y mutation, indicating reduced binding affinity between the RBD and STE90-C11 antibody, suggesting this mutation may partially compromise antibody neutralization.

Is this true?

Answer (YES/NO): YES